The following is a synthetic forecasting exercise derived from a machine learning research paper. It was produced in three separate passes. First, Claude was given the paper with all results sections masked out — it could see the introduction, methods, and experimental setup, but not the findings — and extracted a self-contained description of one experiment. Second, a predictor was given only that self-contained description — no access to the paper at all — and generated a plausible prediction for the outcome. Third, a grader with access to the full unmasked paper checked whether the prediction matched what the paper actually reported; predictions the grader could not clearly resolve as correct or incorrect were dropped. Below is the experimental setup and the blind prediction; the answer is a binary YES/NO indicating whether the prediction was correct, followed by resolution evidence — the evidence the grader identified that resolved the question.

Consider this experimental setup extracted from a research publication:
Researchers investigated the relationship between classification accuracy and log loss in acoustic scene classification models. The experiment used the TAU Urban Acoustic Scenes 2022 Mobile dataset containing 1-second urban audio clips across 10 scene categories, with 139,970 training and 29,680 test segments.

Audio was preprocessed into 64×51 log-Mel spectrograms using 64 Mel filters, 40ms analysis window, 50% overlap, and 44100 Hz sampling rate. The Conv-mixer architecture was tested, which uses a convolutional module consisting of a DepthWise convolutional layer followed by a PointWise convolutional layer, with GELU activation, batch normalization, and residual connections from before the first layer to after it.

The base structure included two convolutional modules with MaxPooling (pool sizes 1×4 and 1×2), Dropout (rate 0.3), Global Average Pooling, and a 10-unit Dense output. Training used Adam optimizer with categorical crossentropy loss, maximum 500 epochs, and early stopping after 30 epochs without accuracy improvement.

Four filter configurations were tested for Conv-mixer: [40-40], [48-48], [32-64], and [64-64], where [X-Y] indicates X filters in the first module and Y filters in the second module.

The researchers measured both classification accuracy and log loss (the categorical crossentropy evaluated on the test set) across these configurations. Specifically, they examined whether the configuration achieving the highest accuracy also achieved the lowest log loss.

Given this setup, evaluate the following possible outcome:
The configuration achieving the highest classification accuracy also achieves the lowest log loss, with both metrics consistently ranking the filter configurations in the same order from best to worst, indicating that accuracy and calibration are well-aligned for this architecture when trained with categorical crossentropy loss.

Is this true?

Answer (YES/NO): NO